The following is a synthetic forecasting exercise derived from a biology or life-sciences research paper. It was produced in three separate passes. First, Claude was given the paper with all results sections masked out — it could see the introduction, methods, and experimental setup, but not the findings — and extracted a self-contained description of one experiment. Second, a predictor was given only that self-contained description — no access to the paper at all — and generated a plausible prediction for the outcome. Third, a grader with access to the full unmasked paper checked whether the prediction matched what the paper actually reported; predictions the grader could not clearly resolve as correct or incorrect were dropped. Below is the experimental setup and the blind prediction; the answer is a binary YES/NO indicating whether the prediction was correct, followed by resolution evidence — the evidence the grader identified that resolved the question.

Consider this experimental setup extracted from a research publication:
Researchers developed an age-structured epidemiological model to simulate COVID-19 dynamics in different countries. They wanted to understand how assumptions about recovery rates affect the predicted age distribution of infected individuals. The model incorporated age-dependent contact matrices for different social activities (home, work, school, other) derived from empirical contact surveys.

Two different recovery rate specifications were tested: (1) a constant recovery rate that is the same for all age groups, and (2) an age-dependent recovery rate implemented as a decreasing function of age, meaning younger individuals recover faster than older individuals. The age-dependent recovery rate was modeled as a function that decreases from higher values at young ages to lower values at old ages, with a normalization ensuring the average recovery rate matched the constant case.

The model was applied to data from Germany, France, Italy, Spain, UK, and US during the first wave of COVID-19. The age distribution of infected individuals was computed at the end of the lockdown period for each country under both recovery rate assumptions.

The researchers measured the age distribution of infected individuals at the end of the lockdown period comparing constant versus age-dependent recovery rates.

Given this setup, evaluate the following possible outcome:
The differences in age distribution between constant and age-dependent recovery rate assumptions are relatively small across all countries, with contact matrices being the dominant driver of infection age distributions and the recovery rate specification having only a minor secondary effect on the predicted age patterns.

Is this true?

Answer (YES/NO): NO